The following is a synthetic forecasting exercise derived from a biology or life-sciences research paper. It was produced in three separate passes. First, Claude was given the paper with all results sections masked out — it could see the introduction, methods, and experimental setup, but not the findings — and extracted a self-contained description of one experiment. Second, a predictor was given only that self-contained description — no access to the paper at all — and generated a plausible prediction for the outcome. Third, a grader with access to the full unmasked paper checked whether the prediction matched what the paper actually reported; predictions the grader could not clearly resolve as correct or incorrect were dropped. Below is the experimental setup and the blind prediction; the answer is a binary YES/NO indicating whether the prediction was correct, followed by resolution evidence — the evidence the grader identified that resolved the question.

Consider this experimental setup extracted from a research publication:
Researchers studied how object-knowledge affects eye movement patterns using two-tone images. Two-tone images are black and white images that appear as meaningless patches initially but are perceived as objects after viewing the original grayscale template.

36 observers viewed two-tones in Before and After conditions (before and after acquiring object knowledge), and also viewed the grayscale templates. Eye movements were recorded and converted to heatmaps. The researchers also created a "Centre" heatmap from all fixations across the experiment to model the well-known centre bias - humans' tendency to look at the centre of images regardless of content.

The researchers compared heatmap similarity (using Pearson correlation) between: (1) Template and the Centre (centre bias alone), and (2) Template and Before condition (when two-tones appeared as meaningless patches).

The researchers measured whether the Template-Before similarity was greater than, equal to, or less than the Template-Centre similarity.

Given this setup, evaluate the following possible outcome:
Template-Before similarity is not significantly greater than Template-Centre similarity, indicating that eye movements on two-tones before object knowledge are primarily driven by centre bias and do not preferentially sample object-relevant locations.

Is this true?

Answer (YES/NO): NO